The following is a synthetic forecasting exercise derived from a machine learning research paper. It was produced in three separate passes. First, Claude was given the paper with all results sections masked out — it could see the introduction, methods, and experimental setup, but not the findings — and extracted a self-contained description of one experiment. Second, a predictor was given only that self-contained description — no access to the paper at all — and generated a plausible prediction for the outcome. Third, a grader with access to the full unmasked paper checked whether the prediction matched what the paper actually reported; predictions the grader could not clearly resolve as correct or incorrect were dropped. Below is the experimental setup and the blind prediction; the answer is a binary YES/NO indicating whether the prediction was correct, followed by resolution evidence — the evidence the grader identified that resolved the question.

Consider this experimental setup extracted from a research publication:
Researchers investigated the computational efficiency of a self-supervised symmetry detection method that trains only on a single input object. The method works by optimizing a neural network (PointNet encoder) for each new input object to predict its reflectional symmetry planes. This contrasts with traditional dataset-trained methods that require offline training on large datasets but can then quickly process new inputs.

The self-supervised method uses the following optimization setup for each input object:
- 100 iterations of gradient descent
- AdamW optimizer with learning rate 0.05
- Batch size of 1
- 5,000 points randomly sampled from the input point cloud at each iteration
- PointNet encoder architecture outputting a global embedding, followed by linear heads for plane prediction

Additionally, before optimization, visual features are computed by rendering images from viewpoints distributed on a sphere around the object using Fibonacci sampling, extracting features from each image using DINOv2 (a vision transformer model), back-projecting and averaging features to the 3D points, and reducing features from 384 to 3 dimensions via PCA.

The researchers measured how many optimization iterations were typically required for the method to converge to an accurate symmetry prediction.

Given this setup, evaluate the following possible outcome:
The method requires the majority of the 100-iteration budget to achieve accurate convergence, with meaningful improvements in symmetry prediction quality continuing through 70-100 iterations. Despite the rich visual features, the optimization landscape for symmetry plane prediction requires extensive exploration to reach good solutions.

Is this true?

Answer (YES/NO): NO